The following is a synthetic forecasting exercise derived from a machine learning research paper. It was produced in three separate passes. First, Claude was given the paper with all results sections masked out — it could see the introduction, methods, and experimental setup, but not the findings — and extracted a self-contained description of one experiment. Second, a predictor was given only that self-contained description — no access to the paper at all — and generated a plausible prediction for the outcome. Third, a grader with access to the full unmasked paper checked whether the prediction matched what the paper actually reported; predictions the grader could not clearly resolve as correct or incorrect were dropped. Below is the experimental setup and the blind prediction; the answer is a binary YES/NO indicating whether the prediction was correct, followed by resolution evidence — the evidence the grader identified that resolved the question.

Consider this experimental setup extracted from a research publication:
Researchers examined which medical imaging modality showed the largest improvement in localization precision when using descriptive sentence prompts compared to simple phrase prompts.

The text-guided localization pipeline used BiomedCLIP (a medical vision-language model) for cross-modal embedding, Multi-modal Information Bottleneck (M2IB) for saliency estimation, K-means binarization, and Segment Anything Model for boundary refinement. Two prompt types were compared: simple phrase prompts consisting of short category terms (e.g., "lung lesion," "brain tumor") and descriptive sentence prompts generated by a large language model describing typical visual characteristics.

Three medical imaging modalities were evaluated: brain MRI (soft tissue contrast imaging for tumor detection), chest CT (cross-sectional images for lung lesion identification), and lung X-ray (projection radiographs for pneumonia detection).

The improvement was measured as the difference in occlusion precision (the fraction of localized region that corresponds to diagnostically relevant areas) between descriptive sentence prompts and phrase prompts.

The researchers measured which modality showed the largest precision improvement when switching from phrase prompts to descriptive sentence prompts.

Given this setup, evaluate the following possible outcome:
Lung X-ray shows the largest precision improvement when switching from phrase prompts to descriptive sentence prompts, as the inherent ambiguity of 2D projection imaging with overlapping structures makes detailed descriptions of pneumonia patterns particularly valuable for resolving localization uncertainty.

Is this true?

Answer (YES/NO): NO